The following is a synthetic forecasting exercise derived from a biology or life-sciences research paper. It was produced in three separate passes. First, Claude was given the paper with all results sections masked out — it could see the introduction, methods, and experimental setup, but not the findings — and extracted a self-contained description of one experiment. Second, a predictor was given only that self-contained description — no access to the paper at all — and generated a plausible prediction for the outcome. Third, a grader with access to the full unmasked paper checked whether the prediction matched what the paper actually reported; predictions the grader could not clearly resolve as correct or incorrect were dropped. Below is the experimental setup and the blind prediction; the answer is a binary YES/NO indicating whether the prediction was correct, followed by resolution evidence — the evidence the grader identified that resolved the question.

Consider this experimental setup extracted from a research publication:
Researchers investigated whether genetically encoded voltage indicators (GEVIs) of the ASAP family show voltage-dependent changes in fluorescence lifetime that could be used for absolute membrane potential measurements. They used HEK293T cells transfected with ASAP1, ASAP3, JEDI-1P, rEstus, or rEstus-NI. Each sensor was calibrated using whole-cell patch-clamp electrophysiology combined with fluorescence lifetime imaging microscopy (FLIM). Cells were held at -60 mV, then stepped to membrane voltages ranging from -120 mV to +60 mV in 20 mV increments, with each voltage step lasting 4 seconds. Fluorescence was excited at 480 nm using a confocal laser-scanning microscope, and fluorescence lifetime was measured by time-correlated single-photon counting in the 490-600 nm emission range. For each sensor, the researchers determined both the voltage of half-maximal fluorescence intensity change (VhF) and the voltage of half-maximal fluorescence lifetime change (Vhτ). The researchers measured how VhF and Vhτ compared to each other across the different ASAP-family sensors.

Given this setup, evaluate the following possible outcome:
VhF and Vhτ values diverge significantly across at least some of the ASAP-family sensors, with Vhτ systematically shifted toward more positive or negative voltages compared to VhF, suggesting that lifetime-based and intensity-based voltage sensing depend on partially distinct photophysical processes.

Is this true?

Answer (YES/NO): YES